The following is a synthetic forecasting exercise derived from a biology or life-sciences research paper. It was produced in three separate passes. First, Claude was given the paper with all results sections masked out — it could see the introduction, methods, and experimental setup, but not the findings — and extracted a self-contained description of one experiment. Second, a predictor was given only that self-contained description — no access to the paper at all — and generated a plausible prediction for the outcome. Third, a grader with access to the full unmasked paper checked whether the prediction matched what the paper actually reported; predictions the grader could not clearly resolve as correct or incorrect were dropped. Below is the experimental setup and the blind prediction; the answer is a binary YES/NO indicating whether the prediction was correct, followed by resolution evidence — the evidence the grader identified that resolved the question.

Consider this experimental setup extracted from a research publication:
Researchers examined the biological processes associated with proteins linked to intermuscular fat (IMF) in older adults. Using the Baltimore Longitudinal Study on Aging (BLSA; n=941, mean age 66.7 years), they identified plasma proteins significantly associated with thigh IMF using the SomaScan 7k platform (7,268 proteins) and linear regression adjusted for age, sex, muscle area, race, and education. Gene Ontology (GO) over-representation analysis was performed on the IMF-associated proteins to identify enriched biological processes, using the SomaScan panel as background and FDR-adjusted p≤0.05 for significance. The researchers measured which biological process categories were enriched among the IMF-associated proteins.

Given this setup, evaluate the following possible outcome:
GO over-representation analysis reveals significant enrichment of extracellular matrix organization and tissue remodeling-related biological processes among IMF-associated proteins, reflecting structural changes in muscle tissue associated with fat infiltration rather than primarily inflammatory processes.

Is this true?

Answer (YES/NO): NO